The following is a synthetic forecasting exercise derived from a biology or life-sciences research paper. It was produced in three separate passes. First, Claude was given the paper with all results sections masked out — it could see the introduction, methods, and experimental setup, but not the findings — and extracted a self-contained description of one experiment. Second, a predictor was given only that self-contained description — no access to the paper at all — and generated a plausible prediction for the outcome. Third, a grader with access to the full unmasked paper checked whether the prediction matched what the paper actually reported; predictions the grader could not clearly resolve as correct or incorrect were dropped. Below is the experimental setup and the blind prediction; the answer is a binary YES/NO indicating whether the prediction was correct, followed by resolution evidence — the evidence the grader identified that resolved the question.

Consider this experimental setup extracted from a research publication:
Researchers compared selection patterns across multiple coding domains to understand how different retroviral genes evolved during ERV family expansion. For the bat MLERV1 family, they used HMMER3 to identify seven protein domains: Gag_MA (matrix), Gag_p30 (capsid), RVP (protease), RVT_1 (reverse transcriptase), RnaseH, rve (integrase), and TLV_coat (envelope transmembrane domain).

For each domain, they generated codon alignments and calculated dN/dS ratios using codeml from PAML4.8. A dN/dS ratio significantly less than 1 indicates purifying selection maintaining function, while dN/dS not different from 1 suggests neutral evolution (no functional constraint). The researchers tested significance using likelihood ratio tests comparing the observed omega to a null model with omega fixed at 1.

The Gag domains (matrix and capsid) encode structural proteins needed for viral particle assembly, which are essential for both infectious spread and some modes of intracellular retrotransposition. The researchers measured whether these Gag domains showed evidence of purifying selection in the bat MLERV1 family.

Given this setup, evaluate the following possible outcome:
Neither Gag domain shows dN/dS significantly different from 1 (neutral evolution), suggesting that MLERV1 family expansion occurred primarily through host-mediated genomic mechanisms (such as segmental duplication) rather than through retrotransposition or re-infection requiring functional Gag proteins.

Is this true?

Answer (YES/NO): NO